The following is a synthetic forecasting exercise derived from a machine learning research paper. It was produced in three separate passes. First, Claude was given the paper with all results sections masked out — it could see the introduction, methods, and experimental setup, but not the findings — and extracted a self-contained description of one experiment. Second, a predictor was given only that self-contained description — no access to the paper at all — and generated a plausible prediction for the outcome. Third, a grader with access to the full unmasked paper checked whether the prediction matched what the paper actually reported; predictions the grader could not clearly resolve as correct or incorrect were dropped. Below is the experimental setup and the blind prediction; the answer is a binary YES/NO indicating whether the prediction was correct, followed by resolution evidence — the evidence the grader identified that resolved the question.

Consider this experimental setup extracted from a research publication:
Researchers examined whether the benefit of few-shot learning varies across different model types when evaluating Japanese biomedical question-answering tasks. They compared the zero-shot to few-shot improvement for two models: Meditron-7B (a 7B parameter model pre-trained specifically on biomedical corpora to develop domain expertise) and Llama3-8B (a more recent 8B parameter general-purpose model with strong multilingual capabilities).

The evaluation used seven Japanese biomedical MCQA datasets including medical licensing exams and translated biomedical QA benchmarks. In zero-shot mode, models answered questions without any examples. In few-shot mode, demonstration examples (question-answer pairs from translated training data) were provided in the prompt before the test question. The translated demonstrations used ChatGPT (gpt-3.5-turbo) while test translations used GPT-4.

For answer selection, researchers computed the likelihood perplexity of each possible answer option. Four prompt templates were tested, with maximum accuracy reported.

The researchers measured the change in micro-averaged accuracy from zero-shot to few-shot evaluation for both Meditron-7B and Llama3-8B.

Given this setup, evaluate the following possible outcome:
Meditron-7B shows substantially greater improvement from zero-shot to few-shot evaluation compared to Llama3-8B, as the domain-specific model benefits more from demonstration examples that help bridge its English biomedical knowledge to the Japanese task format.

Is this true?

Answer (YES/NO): NO